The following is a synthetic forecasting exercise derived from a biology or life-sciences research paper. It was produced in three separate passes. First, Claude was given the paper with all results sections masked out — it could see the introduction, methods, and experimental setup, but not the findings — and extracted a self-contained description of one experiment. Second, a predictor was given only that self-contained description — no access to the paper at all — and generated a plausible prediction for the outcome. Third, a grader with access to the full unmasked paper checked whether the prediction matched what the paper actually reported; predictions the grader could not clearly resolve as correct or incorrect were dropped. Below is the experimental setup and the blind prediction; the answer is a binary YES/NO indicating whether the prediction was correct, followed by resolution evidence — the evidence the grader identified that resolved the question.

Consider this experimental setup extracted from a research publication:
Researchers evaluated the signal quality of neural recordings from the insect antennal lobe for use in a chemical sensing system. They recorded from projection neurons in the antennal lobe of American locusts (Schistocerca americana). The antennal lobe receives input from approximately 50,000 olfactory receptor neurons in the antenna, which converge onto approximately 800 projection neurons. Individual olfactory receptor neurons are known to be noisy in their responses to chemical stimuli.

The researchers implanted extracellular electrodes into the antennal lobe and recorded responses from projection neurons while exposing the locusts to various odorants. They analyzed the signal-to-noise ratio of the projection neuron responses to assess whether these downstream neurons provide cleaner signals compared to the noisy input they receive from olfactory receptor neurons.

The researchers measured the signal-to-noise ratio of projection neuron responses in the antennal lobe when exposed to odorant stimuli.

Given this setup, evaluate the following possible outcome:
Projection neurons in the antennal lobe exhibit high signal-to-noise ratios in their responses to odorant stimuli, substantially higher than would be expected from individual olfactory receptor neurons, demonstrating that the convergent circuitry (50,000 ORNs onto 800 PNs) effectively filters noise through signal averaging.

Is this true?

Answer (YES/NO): YES